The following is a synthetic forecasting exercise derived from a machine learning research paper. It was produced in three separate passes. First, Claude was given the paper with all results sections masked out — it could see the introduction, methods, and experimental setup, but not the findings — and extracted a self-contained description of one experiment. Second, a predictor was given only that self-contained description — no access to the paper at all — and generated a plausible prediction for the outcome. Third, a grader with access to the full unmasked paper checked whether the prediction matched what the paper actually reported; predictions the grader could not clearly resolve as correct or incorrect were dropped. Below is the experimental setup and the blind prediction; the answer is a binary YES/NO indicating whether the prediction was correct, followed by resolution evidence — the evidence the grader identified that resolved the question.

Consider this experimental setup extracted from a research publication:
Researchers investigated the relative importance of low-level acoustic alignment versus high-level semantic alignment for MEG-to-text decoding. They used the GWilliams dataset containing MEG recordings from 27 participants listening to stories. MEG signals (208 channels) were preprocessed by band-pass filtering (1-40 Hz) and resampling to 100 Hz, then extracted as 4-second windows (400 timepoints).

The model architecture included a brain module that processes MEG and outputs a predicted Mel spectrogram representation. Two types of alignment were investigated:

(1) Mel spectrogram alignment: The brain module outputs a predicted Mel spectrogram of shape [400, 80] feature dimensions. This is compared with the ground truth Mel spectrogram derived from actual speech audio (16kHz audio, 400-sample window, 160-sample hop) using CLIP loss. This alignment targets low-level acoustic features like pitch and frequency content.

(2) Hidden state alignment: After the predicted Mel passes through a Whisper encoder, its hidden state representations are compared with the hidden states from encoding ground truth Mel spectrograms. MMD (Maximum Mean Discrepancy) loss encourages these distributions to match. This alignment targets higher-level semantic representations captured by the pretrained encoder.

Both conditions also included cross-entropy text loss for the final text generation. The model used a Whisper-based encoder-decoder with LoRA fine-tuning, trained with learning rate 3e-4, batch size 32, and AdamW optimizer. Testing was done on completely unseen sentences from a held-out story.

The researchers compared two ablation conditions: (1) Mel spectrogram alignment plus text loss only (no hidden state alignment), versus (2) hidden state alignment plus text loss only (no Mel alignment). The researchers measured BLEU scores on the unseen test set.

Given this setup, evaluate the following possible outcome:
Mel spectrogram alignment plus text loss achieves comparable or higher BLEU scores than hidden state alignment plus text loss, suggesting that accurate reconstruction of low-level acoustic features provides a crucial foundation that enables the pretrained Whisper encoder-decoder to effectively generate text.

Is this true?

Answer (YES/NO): NO